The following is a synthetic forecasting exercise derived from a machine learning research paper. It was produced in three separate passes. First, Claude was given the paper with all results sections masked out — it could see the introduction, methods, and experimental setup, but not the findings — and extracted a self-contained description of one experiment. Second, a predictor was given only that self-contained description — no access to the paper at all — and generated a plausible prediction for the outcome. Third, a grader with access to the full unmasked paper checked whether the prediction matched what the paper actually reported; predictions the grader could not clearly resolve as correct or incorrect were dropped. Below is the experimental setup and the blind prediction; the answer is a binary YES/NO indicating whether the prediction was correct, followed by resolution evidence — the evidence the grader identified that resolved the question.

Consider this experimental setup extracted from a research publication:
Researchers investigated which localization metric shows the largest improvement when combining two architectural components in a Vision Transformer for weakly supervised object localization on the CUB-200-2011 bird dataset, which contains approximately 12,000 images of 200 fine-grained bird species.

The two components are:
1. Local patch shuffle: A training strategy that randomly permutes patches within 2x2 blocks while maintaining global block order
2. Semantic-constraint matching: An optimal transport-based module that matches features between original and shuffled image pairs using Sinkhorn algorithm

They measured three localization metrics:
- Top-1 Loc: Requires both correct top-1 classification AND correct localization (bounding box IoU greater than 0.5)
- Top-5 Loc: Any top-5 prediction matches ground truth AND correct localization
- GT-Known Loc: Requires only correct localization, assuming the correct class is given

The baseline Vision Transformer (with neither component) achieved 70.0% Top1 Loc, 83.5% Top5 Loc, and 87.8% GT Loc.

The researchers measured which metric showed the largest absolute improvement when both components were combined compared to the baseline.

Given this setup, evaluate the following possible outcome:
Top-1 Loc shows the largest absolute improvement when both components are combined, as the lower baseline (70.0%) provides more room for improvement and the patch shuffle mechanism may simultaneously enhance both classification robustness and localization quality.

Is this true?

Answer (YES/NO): YES